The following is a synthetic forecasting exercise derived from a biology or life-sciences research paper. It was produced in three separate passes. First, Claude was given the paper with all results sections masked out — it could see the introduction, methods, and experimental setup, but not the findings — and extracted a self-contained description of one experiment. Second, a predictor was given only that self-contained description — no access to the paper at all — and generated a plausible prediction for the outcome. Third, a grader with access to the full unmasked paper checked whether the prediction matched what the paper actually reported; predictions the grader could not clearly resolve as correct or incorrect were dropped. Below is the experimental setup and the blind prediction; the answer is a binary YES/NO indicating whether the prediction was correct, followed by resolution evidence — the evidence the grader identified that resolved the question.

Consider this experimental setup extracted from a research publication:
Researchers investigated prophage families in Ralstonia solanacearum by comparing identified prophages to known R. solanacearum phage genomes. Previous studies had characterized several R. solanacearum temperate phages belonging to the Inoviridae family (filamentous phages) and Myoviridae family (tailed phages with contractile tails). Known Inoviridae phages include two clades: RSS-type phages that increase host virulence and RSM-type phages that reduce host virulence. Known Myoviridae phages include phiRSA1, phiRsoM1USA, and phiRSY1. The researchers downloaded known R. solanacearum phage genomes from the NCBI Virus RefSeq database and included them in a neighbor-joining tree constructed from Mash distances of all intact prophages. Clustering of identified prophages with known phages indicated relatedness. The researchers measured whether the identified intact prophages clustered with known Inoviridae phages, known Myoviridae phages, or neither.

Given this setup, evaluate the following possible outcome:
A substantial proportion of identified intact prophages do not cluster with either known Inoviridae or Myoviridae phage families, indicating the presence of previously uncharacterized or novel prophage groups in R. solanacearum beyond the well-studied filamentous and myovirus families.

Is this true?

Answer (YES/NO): YES